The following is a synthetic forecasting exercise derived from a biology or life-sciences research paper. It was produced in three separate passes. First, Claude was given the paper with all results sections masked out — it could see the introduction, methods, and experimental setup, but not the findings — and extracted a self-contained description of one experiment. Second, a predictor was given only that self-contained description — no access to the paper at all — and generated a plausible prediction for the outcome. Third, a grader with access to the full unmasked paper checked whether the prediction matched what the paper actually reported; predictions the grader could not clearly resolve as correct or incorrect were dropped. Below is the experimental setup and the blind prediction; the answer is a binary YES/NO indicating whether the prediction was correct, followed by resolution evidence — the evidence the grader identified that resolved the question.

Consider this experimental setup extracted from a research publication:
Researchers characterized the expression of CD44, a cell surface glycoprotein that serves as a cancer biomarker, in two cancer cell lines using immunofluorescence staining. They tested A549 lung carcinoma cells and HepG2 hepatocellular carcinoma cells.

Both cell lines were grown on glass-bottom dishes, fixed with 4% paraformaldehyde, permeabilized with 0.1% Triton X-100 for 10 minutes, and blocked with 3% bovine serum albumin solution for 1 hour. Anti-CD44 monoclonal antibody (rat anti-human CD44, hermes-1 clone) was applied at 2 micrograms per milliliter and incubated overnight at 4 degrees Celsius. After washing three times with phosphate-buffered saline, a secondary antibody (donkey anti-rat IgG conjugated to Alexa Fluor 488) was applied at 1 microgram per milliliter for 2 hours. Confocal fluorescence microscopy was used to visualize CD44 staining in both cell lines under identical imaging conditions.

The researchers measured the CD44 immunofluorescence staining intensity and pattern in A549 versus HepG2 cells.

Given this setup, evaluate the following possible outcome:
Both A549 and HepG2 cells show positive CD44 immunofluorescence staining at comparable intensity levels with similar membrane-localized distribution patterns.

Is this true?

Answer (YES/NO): NO